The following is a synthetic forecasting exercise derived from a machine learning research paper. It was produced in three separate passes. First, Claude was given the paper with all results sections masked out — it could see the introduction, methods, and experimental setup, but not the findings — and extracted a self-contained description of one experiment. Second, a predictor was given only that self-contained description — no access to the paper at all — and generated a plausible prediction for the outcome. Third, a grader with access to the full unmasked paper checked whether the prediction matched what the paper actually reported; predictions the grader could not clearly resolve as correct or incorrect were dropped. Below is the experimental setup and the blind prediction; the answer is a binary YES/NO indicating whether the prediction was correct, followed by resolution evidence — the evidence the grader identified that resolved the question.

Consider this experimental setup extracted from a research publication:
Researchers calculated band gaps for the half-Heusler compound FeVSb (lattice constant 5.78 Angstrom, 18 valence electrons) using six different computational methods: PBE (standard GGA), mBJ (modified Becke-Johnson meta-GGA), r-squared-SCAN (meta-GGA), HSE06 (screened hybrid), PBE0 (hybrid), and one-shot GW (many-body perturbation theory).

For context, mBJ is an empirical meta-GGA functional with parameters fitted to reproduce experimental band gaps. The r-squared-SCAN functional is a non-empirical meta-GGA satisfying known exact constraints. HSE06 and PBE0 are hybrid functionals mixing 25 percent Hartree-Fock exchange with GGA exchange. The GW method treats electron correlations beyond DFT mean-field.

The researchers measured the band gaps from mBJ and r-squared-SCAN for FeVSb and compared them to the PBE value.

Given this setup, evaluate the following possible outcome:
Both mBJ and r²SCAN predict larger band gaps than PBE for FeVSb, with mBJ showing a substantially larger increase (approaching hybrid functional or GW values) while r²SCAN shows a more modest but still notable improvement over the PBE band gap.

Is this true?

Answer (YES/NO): NO